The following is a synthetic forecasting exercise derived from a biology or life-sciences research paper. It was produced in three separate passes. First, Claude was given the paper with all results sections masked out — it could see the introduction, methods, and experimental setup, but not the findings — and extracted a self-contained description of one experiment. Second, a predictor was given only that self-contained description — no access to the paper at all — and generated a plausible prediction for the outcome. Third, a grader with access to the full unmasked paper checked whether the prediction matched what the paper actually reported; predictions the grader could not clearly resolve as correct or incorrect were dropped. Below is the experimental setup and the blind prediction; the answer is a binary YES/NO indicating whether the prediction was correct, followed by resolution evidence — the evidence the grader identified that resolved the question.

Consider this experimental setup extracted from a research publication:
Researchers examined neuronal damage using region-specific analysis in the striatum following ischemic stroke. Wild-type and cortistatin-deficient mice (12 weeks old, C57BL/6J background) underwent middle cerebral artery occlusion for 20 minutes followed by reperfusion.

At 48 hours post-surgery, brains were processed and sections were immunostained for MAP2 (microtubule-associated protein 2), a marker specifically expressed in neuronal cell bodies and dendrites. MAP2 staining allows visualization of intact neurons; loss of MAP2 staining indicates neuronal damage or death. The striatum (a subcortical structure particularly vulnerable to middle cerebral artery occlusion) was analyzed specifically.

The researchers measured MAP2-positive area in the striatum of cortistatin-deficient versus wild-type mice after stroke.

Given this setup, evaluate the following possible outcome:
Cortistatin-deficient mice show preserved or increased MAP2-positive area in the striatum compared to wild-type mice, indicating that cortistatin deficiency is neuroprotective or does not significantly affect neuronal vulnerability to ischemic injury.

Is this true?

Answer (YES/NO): NO